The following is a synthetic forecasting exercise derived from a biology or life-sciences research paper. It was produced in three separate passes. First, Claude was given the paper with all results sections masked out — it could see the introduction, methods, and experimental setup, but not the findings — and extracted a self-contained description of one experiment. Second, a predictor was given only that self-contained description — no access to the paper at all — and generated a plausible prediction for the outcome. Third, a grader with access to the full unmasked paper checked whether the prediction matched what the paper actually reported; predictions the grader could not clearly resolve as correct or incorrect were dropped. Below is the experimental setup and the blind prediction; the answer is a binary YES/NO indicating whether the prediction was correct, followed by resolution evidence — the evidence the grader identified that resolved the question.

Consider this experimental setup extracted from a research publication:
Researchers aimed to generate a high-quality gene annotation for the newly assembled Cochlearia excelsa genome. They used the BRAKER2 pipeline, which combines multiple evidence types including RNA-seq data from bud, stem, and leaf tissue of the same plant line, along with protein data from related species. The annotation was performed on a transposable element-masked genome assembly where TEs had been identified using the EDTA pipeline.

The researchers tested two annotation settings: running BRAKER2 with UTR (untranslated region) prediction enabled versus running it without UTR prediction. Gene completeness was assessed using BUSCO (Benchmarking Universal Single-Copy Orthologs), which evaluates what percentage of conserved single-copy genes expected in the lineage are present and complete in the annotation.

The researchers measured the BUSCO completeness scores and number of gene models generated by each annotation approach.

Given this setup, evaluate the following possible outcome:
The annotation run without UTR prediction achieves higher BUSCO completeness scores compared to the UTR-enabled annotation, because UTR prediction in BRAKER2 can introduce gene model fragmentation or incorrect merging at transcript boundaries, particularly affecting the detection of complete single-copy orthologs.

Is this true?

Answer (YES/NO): YES